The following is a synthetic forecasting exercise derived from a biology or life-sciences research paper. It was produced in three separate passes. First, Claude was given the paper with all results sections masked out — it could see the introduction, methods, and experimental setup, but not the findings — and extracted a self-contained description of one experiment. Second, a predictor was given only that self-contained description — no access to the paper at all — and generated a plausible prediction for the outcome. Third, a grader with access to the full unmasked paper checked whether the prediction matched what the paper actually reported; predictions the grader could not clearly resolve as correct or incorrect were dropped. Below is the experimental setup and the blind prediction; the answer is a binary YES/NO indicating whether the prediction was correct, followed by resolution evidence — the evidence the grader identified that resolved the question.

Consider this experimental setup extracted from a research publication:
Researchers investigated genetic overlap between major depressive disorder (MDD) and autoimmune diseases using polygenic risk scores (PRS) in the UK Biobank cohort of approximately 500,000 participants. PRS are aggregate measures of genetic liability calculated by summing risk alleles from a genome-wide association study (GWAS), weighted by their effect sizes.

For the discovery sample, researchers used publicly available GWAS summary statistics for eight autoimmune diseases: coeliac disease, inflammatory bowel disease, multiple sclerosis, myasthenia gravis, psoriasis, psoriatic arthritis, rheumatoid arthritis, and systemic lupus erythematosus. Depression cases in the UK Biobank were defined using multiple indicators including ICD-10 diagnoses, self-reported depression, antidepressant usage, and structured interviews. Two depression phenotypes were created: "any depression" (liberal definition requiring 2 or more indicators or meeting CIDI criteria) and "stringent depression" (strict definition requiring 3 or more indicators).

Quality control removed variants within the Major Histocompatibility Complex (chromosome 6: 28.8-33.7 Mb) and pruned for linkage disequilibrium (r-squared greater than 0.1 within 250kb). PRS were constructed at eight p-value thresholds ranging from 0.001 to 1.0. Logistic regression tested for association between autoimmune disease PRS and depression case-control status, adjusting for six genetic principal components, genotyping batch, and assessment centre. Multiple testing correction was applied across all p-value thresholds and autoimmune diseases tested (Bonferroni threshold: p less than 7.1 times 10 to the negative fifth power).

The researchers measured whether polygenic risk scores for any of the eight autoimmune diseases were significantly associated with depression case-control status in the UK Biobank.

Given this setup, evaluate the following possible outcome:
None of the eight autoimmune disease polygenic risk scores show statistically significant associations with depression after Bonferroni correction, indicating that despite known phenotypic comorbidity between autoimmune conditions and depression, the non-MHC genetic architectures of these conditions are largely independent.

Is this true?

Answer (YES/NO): NO